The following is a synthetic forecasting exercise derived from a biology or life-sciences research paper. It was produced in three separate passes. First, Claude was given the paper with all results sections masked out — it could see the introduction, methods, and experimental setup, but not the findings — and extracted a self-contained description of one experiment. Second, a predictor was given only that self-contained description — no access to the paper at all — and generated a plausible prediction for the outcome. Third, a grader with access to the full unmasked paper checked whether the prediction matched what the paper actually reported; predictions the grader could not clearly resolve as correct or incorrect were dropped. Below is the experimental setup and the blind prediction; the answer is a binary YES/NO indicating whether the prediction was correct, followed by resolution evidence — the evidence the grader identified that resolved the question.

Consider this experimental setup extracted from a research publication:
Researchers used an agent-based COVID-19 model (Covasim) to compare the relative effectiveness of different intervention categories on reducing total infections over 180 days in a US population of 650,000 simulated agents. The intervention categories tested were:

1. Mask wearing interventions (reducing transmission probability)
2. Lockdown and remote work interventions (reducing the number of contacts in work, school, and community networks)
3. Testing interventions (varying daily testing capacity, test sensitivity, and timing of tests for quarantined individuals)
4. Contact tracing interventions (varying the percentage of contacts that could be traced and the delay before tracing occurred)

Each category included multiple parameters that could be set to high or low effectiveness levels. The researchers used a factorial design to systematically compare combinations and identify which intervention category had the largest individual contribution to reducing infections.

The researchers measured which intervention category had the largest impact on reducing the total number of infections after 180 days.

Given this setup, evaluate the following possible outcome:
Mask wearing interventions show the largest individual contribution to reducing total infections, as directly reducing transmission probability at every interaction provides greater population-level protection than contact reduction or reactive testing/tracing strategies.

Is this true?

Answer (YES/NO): NO